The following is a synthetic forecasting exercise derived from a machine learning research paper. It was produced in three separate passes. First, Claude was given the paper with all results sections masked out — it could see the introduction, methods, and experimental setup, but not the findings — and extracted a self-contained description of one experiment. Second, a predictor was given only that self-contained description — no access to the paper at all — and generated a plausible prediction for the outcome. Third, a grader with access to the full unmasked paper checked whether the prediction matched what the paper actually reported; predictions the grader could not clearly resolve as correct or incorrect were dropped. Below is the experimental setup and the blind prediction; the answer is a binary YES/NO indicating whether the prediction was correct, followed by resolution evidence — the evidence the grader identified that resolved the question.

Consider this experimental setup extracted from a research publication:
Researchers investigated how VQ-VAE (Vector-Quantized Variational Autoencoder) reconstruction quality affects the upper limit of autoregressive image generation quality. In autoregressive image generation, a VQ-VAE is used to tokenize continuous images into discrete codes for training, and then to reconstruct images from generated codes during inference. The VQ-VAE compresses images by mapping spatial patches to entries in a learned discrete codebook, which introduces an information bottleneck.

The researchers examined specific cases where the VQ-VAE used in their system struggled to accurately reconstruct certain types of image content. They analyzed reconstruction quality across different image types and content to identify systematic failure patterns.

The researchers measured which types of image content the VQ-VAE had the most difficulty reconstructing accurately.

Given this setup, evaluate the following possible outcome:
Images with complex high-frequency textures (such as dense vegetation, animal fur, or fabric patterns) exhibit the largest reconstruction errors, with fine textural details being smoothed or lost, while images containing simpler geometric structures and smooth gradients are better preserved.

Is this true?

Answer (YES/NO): NO